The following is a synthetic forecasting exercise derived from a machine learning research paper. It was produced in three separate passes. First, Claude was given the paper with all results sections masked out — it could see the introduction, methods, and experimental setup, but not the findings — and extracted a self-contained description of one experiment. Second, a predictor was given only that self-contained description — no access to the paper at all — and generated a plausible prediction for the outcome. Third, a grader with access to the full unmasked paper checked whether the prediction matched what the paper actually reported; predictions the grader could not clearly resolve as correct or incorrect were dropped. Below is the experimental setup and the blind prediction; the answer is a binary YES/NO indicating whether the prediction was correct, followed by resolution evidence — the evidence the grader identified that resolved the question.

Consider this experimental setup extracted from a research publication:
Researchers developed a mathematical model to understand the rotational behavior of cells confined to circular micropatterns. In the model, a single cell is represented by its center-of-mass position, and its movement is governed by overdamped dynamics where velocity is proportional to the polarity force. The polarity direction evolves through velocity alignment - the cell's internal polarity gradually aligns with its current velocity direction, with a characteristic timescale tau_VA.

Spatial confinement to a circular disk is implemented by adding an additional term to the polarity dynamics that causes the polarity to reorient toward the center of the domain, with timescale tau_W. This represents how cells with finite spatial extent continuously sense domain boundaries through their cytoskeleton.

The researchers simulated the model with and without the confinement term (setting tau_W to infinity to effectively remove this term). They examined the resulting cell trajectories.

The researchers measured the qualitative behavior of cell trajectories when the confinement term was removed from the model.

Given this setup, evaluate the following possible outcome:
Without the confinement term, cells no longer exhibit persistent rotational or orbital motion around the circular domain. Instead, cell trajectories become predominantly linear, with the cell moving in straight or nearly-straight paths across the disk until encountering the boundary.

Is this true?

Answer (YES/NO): YES